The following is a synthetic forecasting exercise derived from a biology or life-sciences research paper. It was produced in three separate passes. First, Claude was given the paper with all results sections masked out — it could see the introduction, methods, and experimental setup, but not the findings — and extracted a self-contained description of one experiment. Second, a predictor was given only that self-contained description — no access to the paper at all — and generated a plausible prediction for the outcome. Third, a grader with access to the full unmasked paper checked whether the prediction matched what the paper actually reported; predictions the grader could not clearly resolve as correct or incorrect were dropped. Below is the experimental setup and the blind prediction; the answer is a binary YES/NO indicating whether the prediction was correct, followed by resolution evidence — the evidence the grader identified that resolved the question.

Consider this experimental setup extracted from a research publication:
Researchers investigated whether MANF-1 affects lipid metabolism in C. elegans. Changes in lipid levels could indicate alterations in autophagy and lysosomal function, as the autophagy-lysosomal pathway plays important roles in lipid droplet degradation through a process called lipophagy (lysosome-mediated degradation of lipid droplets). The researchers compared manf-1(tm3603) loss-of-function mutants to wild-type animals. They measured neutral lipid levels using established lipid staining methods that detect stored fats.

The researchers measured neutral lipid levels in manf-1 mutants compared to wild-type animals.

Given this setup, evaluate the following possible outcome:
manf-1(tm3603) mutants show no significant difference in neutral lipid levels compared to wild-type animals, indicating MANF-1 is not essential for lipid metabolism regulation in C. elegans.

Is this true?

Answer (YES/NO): NO